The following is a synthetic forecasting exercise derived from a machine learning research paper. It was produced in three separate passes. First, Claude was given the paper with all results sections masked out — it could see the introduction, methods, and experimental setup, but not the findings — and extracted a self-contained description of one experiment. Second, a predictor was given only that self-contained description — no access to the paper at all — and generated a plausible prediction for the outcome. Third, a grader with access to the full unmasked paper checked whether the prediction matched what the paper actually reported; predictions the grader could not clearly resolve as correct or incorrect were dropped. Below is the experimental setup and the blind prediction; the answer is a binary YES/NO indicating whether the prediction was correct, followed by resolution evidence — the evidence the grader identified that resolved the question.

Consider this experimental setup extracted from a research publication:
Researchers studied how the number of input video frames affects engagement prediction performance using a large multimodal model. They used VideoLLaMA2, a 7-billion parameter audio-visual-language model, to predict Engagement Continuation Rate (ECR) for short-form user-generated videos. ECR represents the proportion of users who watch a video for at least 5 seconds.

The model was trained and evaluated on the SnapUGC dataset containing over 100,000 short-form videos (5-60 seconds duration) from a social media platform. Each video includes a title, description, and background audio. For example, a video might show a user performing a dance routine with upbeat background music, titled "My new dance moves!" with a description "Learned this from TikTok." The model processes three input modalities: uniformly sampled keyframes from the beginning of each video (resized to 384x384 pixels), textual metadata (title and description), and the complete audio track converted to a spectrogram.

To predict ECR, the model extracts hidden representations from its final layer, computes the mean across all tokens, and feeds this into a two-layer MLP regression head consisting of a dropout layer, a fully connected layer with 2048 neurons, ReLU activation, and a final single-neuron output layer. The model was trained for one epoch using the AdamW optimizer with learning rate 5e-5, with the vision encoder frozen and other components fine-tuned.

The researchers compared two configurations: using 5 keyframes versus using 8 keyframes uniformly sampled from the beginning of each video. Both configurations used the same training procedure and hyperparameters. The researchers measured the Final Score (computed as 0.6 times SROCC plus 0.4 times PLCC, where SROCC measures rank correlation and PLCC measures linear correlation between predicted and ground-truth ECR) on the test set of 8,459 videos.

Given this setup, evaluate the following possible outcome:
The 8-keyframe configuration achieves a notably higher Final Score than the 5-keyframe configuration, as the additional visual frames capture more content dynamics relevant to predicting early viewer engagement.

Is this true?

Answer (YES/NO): NO